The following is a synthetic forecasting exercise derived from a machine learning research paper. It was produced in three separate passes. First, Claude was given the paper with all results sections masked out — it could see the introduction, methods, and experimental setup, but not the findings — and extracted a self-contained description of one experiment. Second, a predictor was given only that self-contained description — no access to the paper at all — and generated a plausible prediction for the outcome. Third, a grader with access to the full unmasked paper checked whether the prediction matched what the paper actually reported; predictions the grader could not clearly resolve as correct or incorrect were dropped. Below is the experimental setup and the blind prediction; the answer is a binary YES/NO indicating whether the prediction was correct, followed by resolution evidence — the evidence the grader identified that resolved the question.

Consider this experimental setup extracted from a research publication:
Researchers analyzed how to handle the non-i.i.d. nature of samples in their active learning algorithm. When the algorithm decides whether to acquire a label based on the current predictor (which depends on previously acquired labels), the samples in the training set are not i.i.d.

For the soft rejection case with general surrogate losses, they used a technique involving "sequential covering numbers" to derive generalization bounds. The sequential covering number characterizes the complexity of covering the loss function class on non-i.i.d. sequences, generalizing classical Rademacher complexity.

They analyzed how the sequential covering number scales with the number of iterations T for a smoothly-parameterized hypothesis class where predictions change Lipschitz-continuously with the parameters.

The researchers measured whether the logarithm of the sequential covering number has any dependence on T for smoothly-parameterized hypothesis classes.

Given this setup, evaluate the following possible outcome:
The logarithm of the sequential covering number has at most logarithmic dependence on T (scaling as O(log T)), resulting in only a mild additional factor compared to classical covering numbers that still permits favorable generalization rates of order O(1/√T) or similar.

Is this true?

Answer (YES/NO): NO